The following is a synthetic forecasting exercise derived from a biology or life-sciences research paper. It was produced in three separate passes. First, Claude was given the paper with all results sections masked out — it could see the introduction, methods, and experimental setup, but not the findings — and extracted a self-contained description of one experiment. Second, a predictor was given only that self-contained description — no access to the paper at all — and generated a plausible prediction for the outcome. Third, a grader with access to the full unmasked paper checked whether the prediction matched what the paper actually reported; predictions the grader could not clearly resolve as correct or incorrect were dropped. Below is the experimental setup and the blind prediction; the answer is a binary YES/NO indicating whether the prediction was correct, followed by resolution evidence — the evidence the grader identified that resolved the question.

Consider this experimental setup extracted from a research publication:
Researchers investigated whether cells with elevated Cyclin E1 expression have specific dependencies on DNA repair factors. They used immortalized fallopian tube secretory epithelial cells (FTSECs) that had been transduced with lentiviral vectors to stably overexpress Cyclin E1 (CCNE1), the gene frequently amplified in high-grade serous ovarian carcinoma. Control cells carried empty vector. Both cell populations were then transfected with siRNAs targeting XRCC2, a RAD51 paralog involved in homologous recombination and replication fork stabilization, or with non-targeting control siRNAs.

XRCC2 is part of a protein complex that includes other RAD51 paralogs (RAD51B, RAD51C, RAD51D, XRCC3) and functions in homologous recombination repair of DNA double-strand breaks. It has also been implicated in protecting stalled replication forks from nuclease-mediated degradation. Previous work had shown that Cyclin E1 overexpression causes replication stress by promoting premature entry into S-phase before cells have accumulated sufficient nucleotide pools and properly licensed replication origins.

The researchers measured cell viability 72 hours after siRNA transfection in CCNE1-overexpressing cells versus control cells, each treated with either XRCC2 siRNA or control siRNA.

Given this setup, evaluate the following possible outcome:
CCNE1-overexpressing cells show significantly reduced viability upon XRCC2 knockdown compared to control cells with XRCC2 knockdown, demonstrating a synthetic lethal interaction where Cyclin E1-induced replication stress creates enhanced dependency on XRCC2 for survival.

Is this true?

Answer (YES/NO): YES